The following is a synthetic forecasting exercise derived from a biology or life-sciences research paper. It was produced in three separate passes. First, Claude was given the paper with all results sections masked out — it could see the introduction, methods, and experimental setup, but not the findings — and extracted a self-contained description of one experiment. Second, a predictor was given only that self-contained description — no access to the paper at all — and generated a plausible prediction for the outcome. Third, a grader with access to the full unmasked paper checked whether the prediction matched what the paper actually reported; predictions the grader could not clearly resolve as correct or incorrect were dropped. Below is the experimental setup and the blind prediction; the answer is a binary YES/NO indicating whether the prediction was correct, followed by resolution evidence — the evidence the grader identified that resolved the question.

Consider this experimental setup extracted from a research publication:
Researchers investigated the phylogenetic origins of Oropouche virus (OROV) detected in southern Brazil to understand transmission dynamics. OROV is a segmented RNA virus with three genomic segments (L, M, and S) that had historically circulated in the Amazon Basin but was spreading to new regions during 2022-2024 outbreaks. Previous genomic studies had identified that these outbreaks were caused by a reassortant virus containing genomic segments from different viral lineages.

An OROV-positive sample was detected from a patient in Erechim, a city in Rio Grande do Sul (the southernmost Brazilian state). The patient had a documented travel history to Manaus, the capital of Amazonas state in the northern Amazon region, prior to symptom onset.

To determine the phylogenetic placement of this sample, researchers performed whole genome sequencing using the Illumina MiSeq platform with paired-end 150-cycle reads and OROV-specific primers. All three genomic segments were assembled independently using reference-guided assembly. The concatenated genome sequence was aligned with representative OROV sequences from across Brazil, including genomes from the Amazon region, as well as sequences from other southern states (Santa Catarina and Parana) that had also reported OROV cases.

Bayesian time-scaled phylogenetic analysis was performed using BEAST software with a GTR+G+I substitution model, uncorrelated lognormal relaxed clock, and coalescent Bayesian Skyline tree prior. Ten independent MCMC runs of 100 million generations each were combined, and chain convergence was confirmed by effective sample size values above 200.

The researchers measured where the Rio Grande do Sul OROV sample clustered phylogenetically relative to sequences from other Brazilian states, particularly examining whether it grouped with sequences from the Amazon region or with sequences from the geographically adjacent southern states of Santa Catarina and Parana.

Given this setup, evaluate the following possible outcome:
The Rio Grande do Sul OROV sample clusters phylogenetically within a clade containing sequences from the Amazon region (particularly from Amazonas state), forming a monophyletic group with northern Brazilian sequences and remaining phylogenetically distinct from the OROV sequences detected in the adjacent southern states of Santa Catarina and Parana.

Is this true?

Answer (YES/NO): YES